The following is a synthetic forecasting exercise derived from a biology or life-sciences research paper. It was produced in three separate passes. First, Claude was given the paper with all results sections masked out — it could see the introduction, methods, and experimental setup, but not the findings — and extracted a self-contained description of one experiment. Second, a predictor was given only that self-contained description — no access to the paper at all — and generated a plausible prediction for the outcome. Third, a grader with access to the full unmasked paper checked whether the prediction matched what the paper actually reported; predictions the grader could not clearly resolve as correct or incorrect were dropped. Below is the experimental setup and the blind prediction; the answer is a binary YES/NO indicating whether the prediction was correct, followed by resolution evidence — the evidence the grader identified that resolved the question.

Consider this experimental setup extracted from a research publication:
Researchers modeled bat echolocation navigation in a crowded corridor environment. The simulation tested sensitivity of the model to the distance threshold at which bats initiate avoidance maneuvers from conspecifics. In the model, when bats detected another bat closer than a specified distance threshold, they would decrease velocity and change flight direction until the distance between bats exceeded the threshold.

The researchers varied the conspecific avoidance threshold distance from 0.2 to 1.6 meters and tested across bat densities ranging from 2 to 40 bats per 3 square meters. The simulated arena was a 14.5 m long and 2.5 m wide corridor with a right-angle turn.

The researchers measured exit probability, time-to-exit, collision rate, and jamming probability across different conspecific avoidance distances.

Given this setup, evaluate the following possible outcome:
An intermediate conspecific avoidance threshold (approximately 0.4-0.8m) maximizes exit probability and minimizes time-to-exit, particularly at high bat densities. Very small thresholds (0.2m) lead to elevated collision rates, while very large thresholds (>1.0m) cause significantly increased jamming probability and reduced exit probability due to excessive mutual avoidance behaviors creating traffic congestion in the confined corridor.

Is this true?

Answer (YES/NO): NO